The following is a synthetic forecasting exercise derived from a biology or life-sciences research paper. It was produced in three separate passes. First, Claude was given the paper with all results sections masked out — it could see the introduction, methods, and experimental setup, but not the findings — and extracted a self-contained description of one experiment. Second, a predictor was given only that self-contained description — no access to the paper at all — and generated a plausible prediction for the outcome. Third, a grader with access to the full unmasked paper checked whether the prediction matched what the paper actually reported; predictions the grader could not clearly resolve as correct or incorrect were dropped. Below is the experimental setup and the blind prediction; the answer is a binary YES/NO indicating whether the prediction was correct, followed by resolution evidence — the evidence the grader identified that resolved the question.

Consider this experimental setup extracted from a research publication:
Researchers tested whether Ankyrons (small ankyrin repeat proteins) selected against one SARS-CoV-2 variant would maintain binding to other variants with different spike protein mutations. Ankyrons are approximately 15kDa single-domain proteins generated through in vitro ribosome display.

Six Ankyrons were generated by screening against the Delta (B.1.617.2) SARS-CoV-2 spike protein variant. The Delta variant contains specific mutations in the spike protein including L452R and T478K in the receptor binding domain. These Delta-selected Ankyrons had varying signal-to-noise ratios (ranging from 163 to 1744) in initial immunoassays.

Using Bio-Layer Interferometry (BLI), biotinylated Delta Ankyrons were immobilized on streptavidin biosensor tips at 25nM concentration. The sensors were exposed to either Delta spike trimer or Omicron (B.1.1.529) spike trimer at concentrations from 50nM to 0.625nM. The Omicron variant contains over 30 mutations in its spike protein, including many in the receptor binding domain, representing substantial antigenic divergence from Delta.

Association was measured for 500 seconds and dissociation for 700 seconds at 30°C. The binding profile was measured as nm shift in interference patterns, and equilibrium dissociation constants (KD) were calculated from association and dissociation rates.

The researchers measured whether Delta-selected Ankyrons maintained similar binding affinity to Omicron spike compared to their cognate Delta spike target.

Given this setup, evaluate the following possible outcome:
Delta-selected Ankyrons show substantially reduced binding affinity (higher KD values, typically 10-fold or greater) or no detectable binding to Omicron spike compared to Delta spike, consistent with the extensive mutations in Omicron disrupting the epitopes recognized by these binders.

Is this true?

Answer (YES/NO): NO